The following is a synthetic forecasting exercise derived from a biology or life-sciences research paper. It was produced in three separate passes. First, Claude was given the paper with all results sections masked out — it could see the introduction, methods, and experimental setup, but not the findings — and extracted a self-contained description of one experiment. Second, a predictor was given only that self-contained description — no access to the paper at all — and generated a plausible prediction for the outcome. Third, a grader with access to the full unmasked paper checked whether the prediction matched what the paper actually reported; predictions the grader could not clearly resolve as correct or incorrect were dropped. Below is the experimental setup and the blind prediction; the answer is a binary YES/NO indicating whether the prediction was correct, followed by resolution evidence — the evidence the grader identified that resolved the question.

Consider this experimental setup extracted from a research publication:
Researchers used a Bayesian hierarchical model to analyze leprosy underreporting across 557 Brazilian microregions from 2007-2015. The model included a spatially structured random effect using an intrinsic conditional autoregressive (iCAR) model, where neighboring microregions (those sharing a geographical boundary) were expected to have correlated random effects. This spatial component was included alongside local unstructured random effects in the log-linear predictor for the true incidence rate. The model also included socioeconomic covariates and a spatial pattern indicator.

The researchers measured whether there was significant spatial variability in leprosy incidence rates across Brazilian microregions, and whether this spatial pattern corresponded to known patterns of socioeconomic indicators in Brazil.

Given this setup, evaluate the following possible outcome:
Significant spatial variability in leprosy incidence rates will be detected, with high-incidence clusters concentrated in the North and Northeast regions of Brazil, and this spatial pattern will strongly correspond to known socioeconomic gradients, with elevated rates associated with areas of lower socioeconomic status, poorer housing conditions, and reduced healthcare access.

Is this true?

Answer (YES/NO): NO